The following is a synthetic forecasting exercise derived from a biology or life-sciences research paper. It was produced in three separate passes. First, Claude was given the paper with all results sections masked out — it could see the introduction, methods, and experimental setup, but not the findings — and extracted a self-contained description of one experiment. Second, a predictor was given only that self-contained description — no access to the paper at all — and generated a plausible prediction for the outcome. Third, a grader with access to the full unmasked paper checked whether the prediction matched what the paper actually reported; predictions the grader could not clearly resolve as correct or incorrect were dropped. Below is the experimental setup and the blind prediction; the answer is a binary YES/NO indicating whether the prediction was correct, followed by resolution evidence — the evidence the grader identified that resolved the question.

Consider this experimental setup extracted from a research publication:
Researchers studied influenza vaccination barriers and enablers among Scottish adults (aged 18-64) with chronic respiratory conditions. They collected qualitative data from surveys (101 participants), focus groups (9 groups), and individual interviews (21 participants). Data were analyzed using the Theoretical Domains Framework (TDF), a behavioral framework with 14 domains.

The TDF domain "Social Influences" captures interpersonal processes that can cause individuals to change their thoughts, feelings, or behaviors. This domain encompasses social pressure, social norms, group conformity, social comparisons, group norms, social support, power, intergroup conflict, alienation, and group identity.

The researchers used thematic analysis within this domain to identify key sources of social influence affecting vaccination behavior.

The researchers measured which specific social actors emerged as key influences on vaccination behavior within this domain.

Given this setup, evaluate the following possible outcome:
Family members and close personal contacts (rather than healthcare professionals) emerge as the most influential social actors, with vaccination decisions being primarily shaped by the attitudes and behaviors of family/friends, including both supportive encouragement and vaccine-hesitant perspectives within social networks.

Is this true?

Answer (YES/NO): NO